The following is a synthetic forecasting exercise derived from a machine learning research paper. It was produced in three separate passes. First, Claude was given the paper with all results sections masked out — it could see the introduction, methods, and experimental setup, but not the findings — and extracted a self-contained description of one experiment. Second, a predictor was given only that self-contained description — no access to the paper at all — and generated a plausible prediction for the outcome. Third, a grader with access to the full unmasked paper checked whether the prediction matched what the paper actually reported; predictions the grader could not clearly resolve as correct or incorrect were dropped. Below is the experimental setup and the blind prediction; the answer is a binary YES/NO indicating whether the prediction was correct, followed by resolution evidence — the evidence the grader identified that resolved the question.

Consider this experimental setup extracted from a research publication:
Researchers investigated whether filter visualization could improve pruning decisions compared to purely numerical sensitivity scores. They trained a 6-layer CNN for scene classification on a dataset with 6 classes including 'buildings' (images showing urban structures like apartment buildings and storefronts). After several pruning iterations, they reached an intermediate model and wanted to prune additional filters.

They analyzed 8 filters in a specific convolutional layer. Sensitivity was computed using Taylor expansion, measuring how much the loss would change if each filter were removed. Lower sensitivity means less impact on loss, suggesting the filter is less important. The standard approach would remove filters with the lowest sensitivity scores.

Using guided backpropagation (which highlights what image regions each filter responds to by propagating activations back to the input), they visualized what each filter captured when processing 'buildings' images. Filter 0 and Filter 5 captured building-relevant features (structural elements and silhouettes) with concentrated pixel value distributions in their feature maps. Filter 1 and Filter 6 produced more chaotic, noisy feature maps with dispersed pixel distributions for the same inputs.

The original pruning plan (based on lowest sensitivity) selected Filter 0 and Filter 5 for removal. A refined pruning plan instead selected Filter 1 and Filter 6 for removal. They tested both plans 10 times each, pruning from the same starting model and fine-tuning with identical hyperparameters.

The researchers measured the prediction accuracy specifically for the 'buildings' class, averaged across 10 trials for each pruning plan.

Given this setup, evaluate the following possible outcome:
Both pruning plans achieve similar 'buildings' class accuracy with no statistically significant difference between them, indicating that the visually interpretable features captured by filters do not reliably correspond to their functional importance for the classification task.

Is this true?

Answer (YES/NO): NO